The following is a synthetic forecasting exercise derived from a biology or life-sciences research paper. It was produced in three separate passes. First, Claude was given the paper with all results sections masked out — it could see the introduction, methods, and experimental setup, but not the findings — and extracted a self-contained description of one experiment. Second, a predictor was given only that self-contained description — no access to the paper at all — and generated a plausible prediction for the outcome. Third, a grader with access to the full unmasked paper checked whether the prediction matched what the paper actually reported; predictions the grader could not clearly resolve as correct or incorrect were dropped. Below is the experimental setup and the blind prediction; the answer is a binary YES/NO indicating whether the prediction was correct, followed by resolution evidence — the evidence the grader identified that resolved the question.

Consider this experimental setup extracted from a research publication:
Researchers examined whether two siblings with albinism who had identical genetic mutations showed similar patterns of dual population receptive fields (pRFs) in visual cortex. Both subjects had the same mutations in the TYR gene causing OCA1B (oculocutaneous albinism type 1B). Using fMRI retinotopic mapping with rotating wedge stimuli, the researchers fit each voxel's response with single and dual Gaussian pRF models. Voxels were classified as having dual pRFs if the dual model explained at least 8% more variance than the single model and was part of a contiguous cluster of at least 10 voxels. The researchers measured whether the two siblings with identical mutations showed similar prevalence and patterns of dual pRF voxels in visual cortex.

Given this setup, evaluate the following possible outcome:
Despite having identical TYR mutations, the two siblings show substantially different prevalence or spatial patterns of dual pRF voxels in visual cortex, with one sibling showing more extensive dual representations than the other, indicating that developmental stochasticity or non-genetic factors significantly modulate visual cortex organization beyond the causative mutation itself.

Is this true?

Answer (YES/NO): YES